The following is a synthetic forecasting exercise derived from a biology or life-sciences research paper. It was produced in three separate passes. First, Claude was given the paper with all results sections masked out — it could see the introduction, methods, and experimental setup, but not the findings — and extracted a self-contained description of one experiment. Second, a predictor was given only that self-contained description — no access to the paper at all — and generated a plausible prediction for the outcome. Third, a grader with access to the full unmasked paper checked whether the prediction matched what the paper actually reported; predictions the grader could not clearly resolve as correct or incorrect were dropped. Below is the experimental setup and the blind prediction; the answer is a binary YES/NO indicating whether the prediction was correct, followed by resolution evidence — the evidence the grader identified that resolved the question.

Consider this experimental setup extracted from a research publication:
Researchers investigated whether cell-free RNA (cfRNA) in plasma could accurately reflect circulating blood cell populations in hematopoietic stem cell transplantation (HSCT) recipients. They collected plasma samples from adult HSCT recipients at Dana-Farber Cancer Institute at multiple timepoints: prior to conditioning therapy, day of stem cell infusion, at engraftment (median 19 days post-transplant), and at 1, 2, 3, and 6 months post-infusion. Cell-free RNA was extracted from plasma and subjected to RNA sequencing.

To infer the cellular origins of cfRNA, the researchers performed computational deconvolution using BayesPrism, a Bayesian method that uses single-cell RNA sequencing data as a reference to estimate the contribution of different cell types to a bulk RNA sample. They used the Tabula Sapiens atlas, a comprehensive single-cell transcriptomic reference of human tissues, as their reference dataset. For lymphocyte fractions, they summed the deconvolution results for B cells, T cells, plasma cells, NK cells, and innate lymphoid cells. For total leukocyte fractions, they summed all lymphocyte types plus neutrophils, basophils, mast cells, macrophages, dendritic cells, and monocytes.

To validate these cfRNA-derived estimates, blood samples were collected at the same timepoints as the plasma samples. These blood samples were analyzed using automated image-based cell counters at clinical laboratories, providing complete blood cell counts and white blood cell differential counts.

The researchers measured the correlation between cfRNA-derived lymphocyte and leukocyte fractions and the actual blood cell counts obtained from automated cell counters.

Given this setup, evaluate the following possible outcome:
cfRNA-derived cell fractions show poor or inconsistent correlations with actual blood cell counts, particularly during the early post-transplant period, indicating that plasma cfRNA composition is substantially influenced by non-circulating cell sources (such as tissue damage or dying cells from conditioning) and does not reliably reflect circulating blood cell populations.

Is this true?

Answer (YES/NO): NO